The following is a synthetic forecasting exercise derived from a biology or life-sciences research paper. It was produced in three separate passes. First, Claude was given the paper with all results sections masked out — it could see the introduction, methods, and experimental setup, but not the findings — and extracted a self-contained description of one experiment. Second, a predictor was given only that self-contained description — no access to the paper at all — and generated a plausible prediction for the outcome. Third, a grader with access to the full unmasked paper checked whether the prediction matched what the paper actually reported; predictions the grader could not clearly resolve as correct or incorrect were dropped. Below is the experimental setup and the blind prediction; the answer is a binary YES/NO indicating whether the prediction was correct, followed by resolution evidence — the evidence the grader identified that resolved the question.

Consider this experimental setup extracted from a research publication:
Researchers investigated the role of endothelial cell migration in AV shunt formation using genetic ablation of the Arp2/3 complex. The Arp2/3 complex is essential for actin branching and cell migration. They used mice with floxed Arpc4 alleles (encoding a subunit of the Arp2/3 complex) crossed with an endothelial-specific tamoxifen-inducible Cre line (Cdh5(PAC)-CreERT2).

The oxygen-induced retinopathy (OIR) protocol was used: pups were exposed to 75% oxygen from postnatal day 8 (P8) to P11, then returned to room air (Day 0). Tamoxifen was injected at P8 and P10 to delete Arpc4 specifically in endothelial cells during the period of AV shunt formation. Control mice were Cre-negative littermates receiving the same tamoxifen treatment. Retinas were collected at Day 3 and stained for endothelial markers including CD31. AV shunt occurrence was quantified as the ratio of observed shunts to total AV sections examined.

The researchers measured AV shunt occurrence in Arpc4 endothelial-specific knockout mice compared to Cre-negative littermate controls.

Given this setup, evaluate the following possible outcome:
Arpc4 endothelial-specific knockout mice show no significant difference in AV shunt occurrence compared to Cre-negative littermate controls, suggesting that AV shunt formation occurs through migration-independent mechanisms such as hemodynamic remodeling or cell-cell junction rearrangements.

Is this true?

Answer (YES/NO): NO